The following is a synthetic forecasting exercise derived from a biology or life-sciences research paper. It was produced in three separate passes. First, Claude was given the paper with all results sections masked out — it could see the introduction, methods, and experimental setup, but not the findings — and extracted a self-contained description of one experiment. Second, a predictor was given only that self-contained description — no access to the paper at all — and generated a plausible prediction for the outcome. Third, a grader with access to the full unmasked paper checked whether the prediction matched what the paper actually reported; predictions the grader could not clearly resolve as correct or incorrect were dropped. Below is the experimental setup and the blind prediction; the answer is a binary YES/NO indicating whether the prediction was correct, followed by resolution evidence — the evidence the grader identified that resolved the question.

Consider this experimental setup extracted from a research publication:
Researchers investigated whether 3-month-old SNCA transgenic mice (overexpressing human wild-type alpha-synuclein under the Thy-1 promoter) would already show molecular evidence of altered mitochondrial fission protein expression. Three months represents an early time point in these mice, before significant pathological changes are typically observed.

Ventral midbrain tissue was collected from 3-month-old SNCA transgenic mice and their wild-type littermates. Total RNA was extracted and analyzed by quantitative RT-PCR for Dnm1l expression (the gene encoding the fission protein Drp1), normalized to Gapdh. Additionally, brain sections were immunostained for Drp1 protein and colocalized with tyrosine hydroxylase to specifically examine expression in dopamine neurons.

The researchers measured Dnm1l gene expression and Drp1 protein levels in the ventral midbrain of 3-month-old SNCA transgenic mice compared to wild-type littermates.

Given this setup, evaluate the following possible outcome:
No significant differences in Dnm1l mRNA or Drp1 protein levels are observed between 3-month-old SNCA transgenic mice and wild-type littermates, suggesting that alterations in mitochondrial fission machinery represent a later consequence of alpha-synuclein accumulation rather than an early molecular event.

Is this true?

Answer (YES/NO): YES